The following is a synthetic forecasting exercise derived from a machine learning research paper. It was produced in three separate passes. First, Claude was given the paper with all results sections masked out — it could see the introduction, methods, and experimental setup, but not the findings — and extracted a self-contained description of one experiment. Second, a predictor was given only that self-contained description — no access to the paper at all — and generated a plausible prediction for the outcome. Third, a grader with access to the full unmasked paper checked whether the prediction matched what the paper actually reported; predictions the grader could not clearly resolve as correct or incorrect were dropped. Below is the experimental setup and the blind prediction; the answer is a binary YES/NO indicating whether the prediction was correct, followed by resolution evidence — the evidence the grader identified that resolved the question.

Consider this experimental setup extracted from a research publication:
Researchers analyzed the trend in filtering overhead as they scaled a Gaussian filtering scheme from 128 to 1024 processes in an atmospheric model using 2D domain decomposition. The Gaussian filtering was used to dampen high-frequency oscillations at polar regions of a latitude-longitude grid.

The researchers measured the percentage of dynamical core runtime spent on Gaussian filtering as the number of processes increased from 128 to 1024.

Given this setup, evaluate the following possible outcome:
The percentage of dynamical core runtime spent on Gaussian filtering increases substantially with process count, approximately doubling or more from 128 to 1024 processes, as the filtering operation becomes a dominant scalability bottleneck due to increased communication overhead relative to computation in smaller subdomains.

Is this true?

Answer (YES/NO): NO